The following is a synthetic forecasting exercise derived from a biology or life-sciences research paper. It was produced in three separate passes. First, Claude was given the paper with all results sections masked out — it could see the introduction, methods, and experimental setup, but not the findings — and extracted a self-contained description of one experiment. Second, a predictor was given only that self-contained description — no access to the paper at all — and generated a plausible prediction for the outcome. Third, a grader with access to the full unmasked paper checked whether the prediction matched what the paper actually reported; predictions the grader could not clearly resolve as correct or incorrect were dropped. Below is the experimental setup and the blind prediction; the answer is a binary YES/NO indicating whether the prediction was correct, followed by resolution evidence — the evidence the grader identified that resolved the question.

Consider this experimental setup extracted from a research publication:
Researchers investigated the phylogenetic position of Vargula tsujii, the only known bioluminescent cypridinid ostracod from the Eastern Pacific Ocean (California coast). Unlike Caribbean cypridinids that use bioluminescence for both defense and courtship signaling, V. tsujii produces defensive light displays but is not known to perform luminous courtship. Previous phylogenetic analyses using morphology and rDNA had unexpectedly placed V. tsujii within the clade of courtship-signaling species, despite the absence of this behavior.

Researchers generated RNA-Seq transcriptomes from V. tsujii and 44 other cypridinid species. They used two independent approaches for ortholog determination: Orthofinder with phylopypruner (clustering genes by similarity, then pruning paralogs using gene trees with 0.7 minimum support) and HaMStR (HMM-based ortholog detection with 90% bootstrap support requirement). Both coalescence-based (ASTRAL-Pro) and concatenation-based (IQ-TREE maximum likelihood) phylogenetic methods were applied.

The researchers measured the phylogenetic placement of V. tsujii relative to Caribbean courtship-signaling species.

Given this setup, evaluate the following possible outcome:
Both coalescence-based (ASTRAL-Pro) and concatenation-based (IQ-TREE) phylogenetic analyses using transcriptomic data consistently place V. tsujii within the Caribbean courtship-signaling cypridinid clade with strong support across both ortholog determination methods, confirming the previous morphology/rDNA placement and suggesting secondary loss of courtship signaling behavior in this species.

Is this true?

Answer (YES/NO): YES